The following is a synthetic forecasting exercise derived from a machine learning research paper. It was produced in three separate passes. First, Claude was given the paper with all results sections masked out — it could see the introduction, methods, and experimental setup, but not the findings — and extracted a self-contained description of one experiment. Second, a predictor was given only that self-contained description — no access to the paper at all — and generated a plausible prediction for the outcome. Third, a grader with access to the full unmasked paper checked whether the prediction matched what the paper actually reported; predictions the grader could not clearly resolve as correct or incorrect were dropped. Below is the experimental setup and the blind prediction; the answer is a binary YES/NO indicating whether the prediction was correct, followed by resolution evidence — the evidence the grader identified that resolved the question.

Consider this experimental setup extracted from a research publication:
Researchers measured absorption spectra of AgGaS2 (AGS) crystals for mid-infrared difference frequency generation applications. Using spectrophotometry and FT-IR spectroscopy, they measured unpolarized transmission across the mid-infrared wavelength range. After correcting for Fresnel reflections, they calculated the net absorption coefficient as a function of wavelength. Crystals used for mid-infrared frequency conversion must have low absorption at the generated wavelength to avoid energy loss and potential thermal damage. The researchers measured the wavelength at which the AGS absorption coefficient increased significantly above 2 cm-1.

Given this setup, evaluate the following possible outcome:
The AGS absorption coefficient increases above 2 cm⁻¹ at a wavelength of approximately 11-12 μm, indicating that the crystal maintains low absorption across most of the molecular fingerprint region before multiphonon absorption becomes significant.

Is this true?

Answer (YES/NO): YES